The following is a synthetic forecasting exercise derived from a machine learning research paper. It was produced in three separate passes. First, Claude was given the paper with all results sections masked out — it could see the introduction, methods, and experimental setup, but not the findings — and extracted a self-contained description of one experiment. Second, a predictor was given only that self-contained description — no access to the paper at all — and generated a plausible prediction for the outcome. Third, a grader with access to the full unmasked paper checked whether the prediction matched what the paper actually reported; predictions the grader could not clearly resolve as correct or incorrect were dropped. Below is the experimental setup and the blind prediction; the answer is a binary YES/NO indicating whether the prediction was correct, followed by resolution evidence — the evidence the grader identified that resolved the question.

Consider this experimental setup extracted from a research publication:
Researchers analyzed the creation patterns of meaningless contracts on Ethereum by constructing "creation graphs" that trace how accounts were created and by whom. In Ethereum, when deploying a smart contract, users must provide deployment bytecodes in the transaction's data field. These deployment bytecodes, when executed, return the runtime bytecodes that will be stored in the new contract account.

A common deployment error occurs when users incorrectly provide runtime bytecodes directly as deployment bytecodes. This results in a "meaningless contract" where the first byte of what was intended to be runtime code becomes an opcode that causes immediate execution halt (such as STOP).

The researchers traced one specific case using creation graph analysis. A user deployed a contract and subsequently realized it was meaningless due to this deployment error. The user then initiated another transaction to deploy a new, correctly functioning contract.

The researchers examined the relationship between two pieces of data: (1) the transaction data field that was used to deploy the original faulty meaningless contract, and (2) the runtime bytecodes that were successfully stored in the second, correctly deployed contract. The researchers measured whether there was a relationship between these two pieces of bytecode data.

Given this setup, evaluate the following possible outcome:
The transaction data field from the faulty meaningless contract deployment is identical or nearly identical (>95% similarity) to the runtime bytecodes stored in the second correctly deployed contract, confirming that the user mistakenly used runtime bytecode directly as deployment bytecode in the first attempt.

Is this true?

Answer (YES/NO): YES